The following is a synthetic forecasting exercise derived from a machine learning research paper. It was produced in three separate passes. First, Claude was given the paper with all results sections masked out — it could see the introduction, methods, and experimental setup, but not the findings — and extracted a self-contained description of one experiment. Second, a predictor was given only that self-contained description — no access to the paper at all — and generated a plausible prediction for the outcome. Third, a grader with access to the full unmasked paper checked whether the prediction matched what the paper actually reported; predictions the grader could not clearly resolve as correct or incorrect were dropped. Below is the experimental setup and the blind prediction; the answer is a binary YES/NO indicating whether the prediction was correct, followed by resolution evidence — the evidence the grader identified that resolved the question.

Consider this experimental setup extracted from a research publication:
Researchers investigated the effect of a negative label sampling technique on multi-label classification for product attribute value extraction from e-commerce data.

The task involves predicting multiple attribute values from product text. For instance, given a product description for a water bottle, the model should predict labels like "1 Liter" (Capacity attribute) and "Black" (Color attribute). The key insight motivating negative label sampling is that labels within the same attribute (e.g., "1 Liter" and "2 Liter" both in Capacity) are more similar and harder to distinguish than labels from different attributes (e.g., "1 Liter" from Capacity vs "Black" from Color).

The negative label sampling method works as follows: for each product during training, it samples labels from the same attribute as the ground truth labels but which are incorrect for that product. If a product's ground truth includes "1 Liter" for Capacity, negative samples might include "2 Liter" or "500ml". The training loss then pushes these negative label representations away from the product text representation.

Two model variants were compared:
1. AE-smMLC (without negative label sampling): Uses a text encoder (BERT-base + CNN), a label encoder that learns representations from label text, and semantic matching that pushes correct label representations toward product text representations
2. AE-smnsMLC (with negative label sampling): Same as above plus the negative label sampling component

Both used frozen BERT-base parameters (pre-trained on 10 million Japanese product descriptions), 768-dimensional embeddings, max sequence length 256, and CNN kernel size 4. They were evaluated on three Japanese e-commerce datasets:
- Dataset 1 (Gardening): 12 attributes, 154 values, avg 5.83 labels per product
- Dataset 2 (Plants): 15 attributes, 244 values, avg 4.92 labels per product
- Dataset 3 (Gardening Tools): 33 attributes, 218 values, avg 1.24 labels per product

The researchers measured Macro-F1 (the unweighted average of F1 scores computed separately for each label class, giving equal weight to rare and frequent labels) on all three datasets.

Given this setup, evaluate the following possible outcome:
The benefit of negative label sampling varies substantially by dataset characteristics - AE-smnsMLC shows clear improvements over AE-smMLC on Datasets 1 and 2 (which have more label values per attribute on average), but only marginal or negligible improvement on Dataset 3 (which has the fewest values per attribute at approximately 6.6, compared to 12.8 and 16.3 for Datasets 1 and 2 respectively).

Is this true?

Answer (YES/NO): NO